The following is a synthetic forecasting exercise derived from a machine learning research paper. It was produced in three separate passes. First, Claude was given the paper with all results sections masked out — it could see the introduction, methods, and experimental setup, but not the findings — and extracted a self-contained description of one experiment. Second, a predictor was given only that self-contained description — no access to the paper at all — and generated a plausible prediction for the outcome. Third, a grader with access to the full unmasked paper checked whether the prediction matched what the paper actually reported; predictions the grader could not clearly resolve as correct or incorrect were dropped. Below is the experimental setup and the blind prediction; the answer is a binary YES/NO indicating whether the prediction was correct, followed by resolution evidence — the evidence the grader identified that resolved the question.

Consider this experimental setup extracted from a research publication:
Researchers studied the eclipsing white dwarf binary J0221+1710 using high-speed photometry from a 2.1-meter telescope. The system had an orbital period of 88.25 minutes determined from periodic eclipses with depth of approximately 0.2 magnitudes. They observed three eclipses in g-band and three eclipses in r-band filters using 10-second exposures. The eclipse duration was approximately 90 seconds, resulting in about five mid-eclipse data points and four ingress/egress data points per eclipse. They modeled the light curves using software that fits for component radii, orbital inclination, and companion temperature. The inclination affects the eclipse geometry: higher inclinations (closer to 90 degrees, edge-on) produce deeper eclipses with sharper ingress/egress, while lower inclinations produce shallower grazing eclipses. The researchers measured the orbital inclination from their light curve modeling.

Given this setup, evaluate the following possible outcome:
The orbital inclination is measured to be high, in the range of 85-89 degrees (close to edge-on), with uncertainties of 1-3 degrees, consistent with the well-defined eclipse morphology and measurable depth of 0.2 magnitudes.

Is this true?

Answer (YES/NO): NO